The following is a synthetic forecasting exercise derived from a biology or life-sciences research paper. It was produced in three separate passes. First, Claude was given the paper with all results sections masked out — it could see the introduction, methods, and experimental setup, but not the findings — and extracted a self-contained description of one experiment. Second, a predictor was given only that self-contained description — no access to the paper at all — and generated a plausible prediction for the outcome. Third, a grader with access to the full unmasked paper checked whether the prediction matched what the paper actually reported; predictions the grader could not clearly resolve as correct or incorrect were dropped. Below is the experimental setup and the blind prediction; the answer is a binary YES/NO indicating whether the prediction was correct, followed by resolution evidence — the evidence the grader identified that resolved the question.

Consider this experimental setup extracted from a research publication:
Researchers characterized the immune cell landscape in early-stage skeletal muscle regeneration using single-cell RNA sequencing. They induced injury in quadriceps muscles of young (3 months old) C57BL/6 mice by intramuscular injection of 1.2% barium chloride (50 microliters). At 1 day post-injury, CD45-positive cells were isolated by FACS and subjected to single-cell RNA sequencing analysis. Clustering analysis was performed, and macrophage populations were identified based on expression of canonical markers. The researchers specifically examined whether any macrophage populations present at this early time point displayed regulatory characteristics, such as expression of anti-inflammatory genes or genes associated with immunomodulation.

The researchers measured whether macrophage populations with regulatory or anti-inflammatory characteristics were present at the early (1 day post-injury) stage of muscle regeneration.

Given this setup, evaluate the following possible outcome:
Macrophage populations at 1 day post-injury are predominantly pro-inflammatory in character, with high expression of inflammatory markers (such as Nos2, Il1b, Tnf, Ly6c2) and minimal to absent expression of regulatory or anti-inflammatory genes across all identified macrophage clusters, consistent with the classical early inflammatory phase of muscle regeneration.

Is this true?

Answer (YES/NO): NO